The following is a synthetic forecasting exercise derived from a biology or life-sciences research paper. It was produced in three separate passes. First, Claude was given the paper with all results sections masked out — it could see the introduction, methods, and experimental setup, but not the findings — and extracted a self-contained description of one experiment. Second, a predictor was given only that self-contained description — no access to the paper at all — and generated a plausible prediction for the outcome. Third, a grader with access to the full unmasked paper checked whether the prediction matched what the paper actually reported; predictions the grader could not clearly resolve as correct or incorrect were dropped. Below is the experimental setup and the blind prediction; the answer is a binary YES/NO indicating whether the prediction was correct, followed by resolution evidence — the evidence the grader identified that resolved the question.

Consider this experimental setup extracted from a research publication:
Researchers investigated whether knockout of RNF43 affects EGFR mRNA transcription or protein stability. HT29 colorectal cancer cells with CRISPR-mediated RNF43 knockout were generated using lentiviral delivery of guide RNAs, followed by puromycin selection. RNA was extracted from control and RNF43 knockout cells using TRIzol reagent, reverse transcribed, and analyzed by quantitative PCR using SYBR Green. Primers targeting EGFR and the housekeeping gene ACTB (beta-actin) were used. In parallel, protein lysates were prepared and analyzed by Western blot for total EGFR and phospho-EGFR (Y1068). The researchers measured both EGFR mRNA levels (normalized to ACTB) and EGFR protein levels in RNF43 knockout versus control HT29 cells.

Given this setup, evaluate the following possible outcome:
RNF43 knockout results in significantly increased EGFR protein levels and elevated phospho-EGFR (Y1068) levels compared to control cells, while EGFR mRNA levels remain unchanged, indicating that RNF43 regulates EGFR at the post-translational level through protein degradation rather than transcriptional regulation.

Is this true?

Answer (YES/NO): YES